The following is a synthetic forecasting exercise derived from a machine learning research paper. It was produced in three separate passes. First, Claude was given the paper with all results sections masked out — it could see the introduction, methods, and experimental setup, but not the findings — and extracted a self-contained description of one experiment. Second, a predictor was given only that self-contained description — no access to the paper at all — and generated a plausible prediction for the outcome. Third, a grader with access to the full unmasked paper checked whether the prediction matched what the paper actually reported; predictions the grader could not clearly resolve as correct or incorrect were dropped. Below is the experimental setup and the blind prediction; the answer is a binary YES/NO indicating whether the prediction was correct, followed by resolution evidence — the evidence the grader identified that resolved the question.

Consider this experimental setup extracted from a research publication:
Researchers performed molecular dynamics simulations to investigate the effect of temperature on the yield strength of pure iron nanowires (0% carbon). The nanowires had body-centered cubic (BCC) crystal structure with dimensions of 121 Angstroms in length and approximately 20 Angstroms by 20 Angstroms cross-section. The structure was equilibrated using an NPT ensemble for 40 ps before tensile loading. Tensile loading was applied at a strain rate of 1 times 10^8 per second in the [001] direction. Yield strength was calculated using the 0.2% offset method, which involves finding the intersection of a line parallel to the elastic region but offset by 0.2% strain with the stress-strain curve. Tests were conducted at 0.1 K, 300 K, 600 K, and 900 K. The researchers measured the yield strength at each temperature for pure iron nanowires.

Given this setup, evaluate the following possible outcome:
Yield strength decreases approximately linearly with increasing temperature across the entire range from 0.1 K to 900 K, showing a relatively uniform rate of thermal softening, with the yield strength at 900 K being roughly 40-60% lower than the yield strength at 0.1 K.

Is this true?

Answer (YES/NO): NO